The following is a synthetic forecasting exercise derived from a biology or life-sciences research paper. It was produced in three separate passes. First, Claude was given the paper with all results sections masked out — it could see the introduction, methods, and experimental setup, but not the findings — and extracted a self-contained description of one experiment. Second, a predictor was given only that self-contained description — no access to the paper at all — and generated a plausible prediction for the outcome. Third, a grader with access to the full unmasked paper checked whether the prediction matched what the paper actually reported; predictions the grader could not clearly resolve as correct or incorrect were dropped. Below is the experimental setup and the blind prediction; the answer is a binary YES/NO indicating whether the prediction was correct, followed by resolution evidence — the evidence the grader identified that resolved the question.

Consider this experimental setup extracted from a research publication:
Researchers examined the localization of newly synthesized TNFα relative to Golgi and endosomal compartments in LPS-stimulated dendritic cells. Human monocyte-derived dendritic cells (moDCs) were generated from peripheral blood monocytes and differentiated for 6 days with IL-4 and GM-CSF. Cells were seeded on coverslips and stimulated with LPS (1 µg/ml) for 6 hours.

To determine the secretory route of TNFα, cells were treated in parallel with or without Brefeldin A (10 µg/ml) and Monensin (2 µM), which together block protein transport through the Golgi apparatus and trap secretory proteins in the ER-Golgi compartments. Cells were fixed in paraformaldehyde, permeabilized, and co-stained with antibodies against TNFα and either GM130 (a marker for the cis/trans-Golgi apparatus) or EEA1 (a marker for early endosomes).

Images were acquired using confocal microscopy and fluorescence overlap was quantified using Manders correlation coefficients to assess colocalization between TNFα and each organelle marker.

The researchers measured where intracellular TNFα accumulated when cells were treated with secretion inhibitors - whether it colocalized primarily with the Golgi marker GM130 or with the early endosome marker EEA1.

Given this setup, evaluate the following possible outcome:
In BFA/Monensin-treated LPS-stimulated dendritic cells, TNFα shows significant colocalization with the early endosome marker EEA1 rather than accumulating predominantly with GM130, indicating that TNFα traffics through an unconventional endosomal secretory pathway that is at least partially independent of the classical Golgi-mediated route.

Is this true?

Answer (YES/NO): NO